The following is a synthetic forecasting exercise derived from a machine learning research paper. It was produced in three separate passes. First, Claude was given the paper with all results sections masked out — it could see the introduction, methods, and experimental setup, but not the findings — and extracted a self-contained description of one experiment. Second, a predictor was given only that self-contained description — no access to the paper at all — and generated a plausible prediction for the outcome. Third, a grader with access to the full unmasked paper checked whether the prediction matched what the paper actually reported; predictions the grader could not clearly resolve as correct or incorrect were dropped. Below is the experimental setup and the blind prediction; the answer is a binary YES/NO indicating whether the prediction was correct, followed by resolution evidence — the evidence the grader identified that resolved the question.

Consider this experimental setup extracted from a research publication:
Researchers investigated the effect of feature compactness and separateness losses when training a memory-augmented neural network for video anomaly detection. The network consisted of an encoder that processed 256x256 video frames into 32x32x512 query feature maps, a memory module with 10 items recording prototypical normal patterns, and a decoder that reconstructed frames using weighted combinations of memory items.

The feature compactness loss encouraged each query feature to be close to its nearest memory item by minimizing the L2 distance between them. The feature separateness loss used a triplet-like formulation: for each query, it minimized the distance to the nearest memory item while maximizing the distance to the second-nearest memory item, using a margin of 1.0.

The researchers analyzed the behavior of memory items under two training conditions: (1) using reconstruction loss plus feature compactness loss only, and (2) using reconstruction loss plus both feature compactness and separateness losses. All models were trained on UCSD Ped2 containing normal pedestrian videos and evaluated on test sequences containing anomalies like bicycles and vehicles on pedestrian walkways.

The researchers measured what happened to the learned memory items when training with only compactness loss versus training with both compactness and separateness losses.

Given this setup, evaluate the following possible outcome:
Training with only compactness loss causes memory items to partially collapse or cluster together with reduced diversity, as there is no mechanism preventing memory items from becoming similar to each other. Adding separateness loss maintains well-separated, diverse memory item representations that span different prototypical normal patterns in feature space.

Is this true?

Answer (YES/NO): YES